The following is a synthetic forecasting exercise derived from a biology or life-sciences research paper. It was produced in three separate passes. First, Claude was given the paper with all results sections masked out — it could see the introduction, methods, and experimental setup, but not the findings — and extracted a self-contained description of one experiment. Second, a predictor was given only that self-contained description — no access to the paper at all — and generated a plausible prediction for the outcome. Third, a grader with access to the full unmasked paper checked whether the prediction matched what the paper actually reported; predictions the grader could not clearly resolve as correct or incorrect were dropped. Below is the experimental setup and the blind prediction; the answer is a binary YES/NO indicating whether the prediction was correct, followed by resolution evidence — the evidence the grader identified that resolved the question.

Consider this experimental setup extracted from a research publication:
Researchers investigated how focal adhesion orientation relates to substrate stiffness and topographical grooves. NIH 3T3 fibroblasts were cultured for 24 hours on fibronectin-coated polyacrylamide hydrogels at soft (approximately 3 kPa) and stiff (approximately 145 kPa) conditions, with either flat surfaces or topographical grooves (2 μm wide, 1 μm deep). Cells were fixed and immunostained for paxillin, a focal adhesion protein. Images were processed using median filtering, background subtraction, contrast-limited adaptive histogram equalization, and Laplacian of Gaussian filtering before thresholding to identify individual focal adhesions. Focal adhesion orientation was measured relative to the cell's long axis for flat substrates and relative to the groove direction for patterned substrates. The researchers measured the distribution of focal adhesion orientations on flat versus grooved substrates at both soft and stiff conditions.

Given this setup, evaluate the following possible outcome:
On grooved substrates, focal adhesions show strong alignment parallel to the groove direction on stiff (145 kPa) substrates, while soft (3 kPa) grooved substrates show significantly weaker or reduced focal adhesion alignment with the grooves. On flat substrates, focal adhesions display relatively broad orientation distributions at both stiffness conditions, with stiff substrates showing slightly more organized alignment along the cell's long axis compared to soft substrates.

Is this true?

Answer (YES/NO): NO